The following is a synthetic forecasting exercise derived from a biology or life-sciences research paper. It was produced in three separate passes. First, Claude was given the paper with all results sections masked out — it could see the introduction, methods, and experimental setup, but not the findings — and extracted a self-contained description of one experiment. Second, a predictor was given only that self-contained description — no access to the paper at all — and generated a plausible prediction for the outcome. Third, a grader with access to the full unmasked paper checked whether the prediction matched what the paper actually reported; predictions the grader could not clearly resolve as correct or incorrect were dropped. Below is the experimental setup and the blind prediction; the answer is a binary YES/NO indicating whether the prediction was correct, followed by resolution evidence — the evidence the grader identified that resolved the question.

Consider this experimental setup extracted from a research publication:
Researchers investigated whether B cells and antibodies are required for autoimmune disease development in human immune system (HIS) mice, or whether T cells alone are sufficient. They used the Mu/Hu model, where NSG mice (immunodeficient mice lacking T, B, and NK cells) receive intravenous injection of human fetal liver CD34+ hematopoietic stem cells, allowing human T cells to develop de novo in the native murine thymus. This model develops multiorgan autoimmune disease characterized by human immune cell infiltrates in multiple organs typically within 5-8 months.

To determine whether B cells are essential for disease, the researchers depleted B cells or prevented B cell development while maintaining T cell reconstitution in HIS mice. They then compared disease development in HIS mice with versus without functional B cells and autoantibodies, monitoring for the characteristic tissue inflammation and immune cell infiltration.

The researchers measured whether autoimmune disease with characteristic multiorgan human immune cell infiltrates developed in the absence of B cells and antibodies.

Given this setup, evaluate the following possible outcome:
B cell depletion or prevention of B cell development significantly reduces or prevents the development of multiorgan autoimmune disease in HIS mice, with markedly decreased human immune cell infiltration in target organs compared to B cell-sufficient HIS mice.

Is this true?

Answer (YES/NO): NO